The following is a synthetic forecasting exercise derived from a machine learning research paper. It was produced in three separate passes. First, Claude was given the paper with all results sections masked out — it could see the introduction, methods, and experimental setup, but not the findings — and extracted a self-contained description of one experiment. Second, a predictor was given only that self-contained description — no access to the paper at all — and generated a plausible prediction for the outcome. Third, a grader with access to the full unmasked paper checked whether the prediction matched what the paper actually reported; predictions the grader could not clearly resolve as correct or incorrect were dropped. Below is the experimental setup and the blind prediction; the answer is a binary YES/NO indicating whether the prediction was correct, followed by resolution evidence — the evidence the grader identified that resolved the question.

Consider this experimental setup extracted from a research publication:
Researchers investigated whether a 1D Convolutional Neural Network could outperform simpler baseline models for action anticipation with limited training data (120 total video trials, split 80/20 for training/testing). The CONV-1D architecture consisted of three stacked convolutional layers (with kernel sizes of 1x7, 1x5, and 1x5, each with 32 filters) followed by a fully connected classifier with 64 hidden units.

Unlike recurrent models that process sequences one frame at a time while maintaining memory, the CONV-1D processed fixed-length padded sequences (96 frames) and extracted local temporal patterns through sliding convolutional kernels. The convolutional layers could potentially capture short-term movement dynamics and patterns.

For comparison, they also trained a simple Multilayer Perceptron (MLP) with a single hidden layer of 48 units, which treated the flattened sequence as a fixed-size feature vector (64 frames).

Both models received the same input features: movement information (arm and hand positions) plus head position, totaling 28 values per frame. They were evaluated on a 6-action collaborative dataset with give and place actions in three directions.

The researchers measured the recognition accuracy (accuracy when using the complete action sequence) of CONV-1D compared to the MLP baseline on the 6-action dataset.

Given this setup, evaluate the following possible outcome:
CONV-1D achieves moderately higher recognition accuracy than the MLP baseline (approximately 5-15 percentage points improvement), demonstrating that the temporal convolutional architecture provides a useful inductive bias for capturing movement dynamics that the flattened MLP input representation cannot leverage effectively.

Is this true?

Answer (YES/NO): NO